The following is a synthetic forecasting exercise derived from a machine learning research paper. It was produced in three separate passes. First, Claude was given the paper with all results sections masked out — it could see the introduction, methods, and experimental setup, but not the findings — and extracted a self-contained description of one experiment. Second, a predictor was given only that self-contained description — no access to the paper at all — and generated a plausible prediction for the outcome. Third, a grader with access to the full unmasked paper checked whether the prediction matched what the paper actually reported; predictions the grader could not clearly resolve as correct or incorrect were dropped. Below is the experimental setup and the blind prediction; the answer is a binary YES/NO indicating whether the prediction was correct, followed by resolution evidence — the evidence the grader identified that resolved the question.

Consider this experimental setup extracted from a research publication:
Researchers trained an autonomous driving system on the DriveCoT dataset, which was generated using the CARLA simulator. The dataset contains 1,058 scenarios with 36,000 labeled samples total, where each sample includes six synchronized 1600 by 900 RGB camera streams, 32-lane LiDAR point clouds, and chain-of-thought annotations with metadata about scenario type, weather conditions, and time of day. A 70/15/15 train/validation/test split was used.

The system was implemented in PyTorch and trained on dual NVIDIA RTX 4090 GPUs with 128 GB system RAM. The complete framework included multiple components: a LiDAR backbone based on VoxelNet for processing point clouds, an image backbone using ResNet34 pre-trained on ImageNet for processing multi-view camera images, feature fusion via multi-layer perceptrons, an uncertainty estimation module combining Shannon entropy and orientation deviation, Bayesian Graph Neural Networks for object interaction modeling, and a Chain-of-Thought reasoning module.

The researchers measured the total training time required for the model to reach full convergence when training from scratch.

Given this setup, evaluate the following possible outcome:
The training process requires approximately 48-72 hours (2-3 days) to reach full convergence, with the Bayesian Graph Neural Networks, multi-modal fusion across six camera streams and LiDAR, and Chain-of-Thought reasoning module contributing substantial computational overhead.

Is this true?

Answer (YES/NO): NO